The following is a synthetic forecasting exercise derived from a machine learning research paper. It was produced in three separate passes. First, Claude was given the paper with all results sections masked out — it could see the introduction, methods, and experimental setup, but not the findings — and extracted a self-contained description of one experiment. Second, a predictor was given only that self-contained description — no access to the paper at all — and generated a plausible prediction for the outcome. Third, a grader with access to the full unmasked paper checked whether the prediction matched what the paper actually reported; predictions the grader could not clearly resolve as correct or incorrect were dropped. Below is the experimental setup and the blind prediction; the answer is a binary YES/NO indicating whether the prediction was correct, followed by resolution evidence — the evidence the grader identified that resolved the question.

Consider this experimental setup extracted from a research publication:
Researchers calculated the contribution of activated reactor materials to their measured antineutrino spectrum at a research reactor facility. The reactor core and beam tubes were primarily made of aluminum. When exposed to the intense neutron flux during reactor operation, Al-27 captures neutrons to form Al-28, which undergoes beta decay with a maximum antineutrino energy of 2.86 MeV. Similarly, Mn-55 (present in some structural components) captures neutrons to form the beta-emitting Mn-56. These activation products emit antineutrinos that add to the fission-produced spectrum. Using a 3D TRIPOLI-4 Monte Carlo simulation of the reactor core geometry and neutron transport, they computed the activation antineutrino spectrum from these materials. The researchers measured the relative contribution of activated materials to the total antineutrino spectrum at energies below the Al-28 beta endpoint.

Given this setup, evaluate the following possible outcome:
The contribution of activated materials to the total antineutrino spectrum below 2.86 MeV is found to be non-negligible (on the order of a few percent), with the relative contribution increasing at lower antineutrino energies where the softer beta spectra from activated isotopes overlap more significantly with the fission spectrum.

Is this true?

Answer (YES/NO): NO